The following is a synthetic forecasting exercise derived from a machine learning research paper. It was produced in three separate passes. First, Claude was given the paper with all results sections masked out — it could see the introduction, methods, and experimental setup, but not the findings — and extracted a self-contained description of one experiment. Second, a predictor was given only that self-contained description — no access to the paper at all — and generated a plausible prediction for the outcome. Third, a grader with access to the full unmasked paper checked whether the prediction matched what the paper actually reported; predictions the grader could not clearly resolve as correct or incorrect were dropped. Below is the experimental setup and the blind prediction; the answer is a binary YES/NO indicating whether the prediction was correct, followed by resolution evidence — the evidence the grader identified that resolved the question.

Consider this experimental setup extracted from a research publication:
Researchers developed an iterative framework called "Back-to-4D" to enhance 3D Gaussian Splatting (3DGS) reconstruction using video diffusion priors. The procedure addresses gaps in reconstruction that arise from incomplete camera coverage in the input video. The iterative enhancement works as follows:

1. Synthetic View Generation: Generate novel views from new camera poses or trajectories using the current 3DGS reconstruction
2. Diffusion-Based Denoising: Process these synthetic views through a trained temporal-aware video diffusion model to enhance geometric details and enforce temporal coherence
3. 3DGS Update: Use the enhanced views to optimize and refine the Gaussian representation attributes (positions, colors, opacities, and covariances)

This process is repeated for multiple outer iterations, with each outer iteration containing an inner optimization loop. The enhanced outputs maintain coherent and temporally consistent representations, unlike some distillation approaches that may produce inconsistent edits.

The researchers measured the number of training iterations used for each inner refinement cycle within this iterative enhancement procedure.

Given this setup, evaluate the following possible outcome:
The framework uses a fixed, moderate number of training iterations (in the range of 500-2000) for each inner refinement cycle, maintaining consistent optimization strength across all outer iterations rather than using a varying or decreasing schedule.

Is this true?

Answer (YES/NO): NO